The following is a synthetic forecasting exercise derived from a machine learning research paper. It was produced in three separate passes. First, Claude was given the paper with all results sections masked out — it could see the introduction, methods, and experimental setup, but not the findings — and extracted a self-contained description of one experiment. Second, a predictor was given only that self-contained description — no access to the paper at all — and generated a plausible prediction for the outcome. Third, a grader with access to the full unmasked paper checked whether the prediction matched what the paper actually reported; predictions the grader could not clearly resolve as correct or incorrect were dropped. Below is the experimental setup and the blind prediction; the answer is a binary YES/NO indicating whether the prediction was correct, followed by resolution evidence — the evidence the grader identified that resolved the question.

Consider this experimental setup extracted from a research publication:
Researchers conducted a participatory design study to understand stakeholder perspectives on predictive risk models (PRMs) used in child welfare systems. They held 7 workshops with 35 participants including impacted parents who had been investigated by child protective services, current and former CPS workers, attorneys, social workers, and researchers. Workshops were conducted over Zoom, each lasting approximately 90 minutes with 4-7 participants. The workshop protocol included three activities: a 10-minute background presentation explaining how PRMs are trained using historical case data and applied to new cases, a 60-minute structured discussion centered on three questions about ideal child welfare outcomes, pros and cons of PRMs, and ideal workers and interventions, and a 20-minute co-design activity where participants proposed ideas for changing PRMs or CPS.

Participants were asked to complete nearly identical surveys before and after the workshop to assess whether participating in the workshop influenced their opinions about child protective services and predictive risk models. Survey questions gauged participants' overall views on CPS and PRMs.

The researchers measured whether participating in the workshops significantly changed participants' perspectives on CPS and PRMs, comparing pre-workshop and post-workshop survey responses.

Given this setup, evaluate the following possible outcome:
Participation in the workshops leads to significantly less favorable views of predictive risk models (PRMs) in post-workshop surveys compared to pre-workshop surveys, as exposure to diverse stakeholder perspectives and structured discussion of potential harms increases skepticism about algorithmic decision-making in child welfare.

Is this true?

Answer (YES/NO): NO